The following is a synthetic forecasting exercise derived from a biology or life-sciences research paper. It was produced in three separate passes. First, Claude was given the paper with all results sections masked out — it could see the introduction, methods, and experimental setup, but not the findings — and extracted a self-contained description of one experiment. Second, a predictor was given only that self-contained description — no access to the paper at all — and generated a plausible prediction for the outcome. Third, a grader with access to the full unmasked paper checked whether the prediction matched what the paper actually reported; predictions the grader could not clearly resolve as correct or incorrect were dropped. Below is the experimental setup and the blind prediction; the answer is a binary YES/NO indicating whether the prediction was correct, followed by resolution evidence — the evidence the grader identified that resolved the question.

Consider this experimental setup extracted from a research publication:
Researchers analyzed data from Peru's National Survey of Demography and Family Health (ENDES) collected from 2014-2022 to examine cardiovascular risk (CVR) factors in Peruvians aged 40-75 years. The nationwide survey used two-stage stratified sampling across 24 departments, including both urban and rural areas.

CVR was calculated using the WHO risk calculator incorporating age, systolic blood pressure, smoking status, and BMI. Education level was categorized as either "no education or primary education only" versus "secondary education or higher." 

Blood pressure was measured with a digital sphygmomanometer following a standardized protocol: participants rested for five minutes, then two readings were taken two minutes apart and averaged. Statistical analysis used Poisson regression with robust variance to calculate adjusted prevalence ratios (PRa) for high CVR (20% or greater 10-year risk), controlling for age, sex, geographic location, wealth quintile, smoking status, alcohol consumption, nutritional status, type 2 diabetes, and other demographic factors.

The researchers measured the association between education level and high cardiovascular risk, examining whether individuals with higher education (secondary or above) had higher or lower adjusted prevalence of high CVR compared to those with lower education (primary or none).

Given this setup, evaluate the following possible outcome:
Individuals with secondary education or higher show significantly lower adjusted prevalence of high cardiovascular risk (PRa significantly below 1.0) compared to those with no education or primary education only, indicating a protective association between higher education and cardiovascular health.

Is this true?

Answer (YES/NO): YES